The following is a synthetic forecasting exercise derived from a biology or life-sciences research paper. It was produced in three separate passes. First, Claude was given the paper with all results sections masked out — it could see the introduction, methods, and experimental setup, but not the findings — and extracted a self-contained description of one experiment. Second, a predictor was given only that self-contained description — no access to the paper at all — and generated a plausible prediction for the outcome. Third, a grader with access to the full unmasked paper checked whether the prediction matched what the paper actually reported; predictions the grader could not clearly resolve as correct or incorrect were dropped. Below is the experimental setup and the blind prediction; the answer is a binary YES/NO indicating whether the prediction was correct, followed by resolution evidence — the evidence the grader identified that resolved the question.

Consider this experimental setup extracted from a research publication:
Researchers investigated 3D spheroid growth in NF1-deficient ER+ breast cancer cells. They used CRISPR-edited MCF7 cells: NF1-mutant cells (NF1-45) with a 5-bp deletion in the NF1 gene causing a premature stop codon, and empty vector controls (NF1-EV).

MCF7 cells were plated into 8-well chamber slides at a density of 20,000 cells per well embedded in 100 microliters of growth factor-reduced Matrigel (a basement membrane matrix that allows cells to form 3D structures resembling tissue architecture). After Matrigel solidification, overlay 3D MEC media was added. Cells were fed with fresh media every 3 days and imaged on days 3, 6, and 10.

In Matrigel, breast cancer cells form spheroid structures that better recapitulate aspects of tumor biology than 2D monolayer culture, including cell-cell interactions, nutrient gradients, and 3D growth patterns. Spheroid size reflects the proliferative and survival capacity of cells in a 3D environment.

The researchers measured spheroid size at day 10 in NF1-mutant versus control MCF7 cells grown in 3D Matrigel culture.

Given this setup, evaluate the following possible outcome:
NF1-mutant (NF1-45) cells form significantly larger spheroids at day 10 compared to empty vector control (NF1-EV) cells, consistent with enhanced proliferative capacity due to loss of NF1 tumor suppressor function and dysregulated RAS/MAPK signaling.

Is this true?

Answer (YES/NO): YES